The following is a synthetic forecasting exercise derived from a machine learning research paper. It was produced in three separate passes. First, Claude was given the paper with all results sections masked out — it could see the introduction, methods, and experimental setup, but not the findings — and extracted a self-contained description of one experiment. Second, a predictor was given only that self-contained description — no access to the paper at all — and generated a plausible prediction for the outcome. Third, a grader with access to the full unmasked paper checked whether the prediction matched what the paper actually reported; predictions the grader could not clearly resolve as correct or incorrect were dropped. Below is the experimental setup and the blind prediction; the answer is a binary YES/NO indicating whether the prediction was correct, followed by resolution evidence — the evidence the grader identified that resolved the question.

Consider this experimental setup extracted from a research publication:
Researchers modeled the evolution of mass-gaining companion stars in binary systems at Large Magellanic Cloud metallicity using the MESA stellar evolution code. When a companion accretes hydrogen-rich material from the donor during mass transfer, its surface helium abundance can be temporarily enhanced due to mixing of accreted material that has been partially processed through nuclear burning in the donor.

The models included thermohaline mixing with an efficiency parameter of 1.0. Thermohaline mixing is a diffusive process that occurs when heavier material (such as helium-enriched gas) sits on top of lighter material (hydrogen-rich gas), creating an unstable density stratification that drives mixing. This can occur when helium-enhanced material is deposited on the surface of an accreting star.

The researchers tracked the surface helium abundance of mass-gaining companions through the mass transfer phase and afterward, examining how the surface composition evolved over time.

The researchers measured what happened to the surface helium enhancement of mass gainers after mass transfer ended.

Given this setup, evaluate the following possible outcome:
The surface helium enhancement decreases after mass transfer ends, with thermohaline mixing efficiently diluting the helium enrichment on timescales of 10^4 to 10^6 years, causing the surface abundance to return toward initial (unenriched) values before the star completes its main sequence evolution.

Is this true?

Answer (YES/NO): NO